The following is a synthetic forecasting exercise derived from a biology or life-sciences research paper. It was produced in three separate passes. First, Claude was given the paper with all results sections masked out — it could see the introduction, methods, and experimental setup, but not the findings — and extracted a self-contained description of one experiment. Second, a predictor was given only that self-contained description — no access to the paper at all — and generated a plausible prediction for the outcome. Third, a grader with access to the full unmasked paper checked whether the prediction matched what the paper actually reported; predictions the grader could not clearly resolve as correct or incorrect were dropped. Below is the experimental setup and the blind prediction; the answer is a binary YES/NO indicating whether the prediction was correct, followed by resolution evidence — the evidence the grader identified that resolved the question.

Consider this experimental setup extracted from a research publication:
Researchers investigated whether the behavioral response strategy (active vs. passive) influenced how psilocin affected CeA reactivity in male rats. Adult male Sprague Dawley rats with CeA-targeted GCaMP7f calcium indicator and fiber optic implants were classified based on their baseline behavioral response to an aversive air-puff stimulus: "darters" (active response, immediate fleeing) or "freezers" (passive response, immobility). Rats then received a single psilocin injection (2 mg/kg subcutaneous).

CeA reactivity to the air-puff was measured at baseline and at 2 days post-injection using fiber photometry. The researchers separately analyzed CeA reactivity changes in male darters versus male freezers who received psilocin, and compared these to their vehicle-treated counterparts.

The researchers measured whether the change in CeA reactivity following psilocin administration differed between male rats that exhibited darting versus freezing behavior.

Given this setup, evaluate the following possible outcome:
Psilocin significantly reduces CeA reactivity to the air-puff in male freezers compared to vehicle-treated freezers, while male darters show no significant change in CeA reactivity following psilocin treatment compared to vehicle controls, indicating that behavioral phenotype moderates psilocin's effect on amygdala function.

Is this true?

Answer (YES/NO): NO